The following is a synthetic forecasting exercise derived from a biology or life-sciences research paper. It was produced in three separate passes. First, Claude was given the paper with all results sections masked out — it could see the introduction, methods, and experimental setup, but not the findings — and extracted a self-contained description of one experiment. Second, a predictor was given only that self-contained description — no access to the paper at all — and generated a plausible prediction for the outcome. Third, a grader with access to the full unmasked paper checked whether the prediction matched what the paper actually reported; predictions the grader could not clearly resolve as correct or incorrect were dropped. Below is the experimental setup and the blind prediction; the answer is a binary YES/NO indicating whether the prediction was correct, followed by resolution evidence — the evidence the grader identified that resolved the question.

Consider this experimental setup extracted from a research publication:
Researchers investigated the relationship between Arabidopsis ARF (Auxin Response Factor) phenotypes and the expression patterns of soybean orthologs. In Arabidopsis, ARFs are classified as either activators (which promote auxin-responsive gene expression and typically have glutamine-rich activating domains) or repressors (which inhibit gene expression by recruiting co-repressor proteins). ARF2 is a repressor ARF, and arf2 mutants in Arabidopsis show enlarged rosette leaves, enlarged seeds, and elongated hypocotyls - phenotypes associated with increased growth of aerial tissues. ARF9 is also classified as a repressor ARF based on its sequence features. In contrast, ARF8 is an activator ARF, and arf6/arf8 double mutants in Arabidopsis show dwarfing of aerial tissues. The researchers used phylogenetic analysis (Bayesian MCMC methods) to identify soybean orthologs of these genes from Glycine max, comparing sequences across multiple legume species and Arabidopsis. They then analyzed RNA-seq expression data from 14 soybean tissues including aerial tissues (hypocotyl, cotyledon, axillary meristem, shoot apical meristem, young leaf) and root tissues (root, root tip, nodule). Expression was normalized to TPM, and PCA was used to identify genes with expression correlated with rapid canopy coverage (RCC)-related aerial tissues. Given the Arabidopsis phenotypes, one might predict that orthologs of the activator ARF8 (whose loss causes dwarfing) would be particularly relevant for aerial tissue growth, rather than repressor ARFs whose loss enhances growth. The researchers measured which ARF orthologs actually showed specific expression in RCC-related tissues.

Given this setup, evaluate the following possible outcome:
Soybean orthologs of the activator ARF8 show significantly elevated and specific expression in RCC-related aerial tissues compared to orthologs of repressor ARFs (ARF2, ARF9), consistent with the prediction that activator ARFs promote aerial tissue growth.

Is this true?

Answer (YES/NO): NO